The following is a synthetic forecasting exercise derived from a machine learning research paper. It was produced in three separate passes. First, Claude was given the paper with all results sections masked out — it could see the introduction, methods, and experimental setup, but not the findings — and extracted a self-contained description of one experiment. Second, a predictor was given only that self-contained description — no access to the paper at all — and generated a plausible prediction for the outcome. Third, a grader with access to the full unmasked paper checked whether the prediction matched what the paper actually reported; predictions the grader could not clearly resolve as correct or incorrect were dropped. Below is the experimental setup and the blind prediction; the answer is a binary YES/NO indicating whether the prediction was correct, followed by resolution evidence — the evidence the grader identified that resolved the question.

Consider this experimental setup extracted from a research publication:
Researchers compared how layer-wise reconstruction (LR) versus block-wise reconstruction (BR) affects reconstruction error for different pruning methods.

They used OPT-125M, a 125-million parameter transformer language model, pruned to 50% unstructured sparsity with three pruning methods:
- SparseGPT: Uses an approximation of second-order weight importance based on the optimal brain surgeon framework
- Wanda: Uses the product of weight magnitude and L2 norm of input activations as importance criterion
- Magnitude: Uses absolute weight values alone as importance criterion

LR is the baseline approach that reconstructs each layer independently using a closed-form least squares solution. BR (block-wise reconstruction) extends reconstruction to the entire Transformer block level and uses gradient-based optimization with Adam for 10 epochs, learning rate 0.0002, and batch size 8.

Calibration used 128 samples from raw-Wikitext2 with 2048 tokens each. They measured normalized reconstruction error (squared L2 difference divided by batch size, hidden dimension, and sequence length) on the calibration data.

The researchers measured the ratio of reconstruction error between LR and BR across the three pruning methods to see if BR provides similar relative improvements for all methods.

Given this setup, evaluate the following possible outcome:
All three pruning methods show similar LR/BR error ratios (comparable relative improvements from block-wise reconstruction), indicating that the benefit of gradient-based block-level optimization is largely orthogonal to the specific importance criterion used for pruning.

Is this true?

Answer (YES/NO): NO